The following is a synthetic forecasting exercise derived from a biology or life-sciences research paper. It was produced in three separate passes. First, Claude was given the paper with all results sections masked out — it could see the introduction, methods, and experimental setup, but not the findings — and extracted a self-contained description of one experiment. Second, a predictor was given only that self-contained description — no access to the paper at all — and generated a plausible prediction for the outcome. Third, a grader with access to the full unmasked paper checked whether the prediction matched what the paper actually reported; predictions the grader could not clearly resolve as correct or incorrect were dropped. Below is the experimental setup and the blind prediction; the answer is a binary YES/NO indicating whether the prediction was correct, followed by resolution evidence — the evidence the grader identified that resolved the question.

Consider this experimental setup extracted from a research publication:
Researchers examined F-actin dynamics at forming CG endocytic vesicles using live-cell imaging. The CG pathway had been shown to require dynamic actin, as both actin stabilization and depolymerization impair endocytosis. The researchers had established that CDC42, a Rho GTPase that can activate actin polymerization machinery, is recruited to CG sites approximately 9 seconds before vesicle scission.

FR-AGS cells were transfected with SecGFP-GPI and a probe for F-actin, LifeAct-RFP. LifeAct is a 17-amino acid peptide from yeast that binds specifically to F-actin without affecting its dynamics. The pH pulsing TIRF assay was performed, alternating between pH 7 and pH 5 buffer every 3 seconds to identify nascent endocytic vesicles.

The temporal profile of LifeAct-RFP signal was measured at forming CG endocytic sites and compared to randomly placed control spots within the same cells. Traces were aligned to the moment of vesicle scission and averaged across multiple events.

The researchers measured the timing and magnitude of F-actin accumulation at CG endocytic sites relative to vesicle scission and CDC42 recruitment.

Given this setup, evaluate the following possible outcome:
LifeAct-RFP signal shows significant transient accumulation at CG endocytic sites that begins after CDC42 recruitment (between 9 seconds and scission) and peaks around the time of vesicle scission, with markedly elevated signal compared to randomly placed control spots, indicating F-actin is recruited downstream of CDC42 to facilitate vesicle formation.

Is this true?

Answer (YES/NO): NO